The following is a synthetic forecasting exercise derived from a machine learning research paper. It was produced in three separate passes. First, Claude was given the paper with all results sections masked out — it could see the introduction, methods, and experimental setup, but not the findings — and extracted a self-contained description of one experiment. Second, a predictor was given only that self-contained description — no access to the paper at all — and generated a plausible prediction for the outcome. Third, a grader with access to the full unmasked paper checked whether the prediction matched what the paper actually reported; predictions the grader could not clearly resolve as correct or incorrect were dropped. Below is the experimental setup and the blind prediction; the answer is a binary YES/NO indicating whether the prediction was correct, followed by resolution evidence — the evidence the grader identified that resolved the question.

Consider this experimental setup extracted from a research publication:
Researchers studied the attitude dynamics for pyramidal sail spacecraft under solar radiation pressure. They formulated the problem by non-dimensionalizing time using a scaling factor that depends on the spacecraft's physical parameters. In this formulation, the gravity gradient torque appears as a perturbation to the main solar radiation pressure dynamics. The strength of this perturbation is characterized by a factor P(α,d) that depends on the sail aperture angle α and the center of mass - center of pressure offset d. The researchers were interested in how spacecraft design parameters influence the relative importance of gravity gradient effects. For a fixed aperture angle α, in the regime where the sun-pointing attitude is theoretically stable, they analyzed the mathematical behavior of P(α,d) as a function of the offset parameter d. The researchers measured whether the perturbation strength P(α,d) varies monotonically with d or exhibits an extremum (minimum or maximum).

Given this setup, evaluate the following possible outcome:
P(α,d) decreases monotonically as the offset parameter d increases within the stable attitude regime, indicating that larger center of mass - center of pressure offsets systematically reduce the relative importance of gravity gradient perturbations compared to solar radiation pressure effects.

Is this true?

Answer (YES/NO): NO